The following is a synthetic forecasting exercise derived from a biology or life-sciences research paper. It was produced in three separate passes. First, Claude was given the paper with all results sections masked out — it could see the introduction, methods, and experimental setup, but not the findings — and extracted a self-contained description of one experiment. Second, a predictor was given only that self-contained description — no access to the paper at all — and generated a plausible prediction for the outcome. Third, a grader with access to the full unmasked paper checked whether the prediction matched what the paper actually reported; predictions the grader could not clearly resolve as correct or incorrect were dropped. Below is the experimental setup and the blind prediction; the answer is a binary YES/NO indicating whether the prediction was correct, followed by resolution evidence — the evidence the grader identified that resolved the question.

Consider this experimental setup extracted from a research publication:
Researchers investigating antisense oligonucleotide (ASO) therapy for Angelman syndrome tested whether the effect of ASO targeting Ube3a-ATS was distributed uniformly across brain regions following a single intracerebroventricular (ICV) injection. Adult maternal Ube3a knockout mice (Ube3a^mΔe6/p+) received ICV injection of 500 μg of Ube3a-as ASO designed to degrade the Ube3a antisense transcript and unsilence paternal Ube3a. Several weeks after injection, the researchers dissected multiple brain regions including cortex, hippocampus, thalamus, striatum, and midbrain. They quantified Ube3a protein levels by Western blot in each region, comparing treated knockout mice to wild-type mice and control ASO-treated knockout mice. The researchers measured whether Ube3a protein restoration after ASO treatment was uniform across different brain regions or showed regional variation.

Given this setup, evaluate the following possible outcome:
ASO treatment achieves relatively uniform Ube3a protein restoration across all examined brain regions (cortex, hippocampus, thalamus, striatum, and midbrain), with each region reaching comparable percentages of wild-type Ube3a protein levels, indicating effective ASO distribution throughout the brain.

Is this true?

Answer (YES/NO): NO